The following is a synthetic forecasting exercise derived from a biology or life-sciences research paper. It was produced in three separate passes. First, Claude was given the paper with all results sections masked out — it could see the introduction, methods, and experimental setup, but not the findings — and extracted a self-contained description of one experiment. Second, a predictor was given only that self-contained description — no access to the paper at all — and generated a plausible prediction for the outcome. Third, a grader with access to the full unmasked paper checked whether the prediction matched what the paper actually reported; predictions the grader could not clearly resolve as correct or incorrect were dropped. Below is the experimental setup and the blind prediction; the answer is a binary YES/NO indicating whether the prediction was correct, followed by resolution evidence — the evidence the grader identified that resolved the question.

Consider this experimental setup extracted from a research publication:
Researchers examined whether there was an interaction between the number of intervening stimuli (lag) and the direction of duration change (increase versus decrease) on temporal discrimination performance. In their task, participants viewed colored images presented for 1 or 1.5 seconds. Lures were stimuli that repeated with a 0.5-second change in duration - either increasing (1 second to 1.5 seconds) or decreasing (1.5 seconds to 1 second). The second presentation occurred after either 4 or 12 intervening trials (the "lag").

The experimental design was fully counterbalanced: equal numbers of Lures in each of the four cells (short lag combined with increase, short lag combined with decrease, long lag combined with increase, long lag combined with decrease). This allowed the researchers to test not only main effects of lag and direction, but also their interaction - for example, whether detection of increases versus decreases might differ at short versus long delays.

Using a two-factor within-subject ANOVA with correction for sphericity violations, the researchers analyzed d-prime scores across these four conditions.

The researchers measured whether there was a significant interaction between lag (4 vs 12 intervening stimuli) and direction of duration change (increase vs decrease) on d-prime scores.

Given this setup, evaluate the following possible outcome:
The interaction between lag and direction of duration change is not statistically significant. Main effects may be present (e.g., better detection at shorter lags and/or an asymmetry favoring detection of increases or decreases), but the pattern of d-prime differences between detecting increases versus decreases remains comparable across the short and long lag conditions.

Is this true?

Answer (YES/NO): YES